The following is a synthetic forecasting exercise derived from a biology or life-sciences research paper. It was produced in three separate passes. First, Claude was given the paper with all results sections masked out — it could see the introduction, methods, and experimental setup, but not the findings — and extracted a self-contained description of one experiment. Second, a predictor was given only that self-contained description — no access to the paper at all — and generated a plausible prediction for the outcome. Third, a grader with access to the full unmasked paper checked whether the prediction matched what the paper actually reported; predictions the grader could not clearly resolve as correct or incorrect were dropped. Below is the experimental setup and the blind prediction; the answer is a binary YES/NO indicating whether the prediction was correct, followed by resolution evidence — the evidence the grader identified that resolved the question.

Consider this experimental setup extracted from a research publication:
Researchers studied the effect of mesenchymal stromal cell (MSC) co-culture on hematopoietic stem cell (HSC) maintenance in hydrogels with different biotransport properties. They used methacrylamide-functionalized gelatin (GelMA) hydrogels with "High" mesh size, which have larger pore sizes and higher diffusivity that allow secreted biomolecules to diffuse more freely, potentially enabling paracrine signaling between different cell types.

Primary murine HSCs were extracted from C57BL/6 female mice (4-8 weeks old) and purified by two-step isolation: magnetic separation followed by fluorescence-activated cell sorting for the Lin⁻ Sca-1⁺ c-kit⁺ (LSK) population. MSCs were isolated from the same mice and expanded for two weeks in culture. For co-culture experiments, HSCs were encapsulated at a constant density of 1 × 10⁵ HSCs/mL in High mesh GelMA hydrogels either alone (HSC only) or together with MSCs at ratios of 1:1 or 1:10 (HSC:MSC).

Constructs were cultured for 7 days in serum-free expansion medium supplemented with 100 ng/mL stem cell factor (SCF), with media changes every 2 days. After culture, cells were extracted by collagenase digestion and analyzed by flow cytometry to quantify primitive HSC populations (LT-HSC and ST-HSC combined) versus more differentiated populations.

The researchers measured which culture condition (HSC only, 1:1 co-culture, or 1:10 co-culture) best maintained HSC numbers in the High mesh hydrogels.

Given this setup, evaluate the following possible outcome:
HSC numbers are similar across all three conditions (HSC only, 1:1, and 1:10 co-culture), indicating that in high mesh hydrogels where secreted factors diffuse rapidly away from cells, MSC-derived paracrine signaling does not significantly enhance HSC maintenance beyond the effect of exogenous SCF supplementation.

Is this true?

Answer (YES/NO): NO